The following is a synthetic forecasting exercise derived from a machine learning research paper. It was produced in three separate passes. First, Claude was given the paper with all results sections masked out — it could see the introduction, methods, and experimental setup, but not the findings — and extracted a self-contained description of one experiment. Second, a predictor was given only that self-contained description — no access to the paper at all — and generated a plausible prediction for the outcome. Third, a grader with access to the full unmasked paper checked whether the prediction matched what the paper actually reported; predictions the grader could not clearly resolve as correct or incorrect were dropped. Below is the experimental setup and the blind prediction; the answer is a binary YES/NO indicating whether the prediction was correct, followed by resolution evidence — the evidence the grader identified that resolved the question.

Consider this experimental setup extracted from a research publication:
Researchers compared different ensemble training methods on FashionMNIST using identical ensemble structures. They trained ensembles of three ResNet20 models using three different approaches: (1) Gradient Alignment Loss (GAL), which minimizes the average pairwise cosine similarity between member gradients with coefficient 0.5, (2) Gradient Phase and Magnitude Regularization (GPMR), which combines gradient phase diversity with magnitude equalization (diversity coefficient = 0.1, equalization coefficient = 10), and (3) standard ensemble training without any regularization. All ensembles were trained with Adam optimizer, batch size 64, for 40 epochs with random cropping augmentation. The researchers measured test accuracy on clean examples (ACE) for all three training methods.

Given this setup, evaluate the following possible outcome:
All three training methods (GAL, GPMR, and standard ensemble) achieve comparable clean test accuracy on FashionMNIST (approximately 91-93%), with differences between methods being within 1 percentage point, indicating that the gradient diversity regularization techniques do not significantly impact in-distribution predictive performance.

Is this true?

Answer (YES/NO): NO